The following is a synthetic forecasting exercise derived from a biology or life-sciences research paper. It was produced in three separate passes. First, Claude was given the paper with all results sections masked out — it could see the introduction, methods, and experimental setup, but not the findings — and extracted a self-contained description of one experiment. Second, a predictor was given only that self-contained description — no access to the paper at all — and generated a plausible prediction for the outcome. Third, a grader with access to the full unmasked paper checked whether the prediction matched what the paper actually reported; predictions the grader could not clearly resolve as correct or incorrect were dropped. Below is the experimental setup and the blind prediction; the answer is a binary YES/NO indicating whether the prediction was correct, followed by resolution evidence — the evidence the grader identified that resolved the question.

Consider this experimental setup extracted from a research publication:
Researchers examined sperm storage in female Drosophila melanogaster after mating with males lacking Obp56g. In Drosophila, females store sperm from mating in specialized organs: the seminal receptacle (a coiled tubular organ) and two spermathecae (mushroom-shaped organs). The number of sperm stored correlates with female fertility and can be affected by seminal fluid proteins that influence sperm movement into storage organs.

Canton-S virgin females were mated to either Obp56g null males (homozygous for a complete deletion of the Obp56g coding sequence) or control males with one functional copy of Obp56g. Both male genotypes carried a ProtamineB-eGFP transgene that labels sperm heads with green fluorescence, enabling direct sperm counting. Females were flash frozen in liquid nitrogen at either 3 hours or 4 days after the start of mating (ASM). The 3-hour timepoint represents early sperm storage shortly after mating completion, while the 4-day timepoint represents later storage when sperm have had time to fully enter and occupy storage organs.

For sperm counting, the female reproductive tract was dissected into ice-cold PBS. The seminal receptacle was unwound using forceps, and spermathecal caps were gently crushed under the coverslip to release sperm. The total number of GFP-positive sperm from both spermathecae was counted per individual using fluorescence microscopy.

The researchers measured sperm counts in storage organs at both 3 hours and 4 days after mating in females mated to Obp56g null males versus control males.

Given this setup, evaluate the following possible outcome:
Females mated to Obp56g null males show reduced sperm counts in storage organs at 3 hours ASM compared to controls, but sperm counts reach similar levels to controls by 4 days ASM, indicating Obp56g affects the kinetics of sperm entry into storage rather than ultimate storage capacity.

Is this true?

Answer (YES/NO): NO